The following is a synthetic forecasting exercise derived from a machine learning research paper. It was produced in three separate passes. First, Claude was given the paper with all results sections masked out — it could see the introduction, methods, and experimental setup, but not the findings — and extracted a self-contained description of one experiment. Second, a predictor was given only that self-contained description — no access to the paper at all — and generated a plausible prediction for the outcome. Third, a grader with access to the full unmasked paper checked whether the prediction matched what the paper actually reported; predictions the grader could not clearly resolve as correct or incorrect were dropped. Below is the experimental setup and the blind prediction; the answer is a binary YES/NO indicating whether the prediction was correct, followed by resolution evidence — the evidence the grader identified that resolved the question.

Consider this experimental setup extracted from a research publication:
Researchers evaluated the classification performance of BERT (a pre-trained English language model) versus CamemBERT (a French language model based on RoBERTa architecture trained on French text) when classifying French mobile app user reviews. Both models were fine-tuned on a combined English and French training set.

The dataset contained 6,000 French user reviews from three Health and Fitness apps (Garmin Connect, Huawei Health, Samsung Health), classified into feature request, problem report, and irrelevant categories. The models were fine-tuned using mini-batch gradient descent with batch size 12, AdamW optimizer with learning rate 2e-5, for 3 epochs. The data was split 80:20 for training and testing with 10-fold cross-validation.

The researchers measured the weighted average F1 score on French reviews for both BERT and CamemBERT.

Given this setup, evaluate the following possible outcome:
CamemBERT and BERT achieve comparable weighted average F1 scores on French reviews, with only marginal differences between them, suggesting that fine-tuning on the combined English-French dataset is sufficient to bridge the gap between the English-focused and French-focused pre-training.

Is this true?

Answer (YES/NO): NO